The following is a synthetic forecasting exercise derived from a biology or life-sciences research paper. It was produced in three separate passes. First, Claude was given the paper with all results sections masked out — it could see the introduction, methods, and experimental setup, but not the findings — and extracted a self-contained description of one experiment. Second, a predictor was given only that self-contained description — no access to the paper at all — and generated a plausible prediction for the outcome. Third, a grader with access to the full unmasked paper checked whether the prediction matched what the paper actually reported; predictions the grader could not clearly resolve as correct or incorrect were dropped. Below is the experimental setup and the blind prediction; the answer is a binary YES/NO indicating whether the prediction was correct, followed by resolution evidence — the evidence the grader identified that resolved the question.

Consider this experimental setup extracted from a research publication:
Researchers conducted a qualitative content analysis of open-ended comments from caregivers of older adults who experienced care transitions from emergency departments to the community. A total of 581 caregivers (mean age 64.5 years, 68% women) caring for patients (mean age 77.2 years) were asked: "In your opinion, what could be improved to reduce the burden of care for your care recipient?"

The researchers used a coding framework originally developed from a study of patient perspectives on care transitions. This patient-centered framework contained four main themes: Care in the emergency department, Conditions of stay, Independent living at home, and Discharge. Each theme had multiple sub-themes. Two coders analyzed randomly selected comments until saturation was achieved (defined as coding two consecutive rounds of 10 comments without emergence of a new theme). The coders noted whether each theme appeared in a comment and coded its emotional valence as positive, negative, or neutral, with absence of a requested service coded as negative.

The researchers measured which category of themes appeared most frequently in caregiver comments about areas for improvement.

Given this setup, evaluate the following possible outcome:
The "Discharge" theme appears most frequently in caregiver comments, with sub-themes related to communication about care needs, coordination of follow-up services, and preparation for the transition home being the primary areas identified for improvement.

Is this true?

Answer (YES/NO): NO